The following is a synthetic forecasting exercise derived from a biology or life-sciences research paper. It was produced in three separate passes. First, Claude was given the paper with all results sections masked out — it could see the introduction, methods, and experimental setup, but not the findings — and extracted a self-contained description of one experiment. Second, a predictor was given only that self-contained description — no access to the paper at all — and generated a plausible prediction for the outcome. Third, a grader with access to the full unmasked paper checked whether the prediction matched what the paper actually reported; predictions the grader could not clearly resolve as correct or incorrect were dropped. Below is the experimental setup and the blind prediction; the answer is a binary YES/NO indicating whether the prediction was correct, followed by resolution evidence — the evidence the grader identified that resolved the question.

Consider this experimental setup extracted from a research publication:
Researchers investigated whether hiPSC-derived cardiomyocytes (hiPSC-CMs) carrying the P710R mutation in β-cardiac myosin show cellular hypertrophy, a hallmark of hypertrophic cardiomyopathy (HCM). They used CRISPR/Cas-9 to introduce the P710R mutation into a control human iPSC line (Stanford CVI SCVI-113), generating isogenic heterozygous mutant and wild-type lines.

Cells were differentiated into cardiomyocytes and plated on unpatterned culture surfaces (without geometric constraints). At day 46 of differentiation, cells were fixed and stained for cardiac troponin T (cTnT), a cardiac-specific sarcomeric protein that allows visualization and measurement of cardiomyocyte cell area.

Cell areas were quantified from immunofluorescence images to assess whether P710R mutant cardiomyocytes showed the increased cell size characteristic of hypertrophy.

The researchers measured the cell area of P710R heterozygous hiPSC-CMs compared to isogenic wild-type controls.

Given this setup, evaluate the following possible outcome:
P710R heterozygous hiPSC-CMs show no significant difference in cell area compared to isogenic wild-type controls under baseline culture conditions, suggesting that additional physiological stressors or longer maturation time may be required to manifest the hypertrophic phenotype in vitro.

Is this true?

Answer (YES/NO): NO